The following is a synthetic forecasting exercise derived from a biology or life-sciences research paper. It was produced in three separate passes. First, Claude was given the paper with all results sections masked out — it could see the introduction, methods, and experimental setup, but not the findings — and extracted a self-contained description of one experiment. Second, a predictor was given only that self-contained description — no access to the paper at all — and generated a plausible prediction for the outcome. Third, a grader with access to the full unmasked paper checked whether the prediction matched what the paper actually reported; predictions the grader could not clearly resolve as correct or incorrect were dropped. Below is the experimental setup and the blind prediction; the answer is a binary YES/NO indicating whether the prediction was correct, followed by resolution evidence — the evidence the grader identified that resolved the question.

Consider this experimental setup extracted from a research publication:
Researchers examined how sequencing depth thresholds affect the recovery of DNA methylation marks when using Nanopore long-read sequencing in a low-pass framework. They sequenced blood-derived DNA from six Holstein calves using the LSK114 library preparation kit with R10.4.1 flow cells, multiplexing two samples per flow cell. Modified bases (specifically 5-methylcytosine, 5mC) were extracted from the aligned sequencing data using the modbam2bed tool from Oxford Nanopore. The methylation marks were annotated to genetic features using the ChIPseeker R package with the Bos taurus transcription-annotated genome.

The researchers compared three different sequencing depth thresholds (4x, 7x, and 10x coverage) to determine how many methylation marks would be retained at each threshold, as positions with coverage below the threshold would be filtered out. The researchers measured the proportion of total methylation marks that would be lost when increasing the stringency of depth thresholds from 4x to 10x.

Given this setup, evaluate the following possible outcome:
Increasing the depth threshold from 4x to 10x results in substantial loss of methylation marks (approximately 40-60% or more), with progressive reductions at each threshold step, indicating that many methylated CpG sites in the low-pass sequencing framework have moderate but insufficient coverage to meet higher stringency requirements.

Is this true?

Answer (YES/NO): YES